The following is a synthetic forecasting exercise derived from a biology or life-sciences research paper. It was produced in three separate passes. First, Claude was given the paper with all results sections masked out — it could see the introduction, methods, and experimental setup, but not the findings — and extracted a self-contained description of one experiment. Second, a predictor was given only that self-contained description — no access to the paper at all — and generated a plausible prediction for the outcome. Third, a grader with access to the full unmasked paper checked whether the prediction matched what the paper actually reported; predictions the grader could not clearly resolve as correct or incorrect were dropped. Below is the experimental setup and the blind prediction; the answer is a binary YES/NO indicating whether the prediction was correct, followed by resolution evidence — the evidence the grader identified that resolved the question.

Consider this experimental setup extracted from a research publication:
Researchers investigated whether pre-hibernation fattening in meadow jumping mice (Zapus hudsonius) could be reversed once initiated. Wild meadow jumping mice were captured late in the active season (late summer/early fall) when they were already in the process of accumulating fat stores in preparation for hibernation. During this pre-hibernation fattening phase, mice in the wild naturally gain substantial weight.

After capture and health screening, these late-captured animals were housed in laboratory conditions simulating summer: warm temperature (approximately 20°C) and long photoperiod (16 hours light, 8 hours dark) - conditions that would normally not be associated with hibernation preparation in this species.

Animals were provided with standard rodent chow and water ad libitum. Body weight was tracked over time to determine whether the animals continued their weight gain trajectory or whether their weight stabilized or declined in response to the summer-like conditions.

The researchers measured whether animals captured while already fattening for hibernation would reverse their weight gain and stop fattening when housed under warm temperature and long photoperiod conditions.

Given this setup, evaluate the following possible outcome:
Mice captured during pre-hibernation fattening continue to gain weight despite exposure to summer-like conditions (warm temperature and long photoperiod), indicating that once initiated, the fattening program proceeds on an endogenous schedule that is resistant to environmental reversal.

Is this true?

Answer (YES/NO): YES